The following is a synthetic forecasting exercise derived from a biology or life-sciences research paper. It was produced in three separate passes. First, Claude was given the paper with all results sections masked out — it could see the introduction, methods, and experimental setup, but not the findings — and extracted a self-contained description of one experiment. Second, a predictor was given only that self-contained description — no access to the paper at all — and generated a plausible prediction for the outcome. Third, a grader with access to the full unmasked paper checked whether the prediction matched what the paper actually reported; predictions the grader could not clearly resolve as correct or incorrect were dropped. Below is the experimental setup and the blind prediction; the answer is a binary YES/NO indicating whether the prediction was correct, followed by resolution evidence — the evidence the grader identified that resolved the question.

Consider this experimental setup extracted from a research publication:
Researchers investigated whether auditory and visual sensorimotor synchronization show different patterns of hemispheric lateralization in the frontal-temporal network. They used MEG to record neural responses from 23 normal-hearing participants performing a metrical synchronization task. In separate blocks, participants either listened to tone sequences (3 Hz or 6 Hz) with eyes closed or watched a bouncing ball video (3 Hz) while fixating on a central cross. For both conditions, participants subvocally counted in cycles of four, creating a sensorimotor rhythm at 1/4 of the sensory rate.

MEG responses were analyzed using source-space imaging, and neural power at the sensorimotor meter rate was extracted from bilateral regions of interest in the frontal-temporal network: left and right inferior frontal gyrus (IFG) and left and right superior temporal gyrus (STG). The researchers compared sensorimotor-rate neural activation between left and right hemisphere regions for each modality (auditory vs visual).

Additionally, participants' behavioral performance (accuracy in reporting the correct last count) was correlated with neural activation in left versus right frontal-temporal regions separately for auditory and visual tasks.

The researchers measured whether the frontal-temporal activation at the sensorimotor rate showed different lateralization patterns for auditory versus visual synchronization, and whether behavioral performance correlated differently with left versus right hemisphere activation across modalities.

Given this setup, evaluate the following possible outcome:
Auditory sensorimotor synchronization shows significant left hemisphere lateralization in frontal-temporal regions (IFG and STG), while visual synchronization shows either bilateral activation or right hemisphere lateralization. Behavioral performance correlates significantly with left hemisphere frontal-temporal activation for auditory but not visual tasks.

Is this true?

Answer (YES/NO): NO